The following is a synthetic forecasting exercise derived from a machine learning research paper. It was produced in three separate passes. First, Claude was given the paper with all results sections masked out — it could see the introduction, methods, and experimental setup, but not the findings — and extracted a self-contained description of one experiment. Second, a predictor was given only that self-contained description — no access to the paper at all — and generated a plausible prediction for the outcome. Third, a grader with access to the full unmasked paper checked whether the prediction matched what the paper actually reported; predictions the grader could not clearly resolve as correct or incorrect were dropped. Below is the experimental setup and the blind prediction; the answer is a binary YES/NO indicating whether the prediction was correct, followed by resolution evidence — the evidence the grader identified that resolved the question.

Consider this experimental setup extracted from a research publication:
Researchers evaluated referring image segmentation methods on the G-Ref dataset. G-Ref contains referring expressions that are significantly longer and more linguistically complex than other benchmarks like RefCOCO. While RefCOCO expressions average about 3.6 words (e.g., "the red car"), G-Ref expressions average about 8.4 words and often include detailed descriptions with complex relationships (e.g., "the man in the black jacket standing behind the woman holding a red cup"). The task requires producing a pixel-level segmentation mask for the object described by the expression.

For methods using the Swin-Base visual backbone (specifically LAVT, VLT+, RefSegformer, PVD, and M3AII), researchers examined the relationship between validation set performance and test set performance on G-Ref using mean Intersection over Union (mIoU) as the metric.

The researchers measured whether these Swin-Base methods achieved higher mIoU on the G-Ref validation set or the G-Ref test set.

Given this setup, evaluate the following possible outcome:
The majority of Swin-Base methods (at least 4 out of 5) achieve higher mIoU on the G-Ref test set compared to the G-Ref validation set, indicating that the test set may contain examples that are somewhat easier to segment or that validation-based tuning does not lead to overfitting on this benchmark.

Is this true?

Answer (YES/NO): YES